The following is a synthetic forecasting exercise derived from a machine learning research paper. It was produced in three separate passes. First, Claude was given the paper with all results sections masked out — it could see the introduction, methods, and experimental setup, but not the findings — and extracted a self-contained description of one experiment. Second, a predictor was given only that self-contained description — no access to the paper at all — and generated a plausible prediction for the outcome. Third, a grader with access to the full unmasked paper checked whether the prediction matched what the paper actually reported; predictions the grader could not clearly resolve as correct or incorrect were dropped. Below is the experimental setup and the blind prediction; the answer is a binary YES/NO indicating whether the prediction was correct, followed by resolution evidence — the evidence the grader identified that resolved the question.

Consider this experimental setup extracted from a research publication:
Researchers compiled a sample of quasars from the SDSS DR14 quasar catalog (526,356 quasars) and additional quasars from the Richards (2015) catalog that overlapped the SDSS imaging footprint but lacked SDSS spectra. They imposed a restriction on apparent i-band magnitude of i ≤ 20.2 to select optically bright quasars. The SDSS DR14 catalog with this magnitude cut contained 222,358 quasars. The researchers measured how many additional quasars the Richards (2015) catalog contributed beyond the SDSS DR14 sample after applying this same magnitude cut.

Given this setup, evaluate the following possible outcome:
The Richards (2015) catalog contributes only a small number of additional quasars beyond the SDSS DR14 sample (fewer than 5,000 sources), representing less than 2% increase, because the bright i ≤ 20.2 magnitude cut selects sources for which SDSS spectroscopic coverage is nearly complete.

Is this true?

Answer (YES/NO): NO